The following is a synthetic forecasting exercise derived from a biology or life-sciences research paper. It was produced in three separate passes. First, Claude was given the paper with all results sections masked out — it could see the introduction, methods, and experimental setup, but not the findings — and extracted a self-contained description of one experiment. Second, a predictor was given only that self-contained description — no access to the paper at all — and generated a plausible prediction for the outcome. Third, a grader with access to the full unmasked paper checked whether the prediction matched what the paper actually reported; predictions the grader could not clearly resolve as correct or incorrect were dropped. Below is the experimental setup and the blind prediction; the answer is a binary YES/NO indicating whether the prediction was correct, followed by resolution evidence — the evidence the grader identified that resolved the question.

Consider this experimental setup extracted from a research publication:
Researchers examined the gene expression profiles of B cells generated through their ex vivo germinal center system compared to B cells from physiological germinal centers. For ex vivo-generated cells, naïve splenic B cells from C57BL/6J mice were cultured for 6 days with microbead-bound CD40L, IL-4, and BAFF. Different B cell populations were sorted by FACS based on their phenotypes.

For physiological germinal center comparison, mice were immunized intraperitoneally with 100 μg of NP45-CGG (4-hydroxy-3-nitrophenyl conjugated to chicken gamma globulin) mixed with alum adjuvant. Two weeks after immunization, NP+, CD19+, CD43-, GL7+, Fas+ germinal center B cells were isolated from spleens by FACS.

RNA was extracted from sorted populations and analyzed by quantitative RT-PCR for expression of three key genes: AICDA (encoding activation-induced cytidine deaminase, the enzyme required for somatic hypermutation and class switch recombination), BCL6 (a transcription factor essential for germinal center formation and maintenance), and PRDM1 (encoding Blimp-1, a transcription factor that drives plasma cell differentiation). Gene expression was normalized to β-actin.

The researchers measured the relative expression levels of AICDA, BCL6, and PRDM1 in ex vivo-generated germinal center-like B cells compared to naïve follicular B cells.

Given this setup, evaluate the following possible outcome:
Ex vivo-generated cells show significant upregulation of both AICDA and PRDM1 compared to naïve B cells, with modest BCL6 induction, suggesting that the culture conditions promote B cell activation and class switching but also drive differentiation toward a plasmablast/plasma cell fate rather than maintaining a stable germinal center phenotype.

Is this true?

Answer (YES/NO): NO